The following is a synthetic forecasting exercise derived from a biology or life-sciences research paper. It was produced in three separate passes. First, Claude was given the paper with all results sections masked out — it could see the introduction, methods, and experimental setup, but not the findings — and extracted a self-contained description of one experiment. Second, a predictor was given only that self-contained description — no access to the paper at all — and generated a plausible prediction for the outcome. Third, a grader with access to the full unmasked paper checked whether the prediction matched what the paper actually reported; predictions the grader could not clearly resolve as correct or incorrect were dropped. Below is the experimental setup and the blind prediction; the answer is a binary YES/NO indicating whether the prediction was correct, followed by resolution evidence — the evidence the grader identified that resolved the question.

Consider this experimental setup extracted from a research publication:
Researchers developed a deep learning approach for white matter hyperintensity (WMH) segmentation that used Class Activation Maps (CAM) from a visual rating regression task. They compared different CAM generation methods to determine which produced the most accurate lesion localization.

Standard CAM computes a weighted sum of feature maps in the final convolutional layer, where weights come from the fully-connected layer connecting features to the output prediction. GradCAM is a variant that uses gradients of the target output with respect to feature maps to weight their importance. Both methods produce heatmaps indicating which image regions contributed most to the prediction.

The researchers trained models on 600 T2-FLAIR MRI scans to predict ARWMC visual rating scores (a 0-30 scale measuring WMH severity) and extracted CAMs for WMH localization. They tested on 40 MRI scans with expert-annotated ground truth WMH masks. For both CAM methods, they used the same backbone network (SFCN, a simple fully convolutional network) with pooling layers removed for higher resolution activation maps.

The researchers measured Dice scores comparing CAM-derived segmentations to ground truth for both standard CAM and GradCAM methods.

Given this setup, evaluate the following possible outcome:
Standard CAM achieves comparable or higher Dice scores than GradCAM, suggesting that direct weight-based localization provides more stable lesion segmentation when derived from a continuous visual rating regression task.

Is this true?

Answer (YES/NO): YES